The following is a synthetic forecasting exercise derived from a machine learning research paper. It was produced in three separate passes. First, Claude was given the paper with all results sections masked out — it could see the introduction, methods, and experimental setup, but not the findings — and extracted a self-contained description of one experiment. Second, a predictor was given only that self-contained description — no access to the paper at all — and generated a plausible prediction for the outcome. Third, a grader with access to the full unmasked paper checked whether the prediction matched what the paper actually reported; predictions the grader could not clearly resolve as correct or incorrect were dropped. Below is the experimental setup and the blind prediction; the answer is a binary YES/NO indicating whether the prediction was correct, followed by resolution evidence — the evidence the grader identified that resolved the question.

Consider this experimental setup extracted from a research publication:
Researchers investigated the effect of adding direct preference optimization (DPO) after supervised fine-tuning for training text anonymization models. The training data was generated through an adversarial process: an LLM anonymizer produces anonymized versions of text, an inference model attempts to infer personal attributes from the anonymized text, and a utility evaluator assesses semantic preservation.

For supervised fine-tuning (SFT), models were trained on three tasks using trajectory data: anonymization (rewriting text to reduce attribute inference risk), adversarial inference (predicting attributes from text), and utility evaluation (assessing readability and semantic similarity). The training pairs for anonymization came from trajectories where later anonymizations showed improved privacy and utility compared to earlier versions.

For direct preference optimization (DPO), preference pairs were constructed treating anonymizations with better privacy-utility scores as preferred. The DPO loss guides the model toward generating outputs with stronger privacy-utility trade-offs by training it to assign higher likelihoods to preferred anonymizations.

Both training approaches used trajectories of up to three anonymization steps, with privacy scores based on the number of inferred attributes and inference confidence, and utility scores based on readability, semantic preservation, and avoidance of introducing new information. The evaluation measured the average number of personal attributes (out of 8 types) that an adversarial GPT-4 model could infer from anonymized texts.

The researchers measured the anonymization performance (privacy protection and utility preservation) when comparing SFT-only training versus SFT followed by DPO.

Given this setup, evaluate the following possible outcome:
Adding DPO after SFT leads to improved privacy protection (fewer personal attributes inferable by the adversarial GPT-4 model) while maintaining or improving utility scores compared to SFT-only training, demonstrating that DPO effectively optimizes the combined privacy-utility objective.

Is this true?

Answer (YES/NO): YES